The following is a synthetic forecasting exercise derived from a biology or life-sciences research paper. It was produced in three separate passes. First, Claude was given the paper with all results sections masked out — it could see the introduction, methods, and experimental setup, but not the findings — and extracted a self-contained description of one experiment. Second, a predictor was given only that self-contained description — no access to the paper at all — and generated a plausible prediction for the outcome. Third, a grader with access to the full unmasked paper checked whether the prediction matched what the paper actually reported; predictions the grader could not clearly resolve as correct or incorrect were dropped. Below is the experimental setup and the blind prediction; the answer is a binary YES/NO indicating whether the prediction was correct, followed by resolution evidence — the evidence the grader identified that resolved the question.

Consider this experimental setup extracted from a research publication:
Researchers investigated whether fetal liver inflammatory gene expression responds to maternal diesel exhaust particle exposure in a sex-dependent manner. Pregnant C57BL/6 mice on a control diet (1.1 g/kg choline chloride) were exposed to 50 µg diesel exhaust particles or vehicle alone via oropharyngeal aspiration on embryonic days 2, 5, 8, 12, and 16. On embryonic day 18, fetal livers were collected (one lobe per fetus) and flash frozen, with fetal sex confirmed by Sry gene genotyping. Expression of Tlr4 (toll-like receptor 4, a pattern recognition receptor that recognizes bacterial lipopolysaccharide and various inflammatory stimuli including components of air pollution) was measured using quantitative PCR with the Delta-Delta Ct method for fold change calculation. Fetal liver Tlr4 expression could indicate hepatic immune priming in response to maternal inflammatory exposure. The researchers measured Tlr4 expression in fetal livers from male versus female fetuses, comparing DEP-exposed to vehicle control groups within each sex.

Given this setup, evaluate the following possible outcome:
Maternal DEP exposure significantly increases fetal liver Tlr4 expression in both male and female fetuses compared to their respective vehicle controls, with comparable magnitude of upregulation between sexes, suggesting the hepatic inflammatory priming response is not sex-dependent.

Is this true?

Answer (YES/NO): NO